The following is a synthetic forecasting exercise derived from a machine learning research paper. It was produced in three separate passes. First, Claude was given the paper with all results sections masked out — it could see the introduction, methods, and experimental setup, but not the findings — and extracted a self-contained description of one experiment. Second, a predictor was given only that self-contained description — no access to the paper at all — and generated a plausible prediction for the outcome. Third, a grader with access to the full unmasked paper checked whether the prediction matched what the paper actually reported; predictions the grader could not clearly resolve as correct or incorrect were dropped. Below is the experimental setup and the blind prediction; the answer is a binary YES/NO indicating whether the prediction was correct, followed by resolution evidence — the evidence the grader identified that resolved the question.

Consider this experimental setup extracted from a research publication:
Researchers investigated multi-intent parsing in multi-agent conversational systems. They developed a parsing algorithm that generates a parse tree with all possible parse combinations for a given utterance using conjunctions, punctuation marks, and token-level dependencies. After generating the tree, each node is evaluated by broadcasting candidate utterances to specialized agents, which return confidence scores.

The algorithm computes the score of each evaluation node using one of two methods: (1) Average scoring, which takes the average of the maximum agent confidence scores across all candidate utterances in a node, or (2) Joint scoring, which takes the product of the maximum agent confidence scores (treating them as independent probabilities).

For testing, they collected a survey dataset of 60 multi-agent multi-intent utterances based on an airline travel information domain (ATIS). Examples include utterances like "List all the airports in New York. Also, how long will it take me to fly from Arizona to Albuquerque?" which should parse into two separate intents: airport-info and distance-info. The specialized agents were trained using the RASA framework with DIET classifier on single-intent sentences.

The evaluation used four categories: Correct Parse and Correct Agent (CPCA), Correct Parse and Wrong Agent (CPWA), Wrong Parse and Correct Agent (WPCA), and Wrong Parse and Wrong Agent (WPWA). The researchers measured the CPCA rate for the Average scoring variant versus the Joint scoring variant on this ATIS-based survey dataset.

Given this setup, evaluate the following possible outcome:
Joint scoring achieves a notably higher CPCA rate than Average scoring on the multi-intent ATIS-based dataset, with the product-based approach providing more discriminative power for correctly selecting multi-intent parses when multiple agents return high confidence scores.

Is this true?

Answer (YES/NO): NO